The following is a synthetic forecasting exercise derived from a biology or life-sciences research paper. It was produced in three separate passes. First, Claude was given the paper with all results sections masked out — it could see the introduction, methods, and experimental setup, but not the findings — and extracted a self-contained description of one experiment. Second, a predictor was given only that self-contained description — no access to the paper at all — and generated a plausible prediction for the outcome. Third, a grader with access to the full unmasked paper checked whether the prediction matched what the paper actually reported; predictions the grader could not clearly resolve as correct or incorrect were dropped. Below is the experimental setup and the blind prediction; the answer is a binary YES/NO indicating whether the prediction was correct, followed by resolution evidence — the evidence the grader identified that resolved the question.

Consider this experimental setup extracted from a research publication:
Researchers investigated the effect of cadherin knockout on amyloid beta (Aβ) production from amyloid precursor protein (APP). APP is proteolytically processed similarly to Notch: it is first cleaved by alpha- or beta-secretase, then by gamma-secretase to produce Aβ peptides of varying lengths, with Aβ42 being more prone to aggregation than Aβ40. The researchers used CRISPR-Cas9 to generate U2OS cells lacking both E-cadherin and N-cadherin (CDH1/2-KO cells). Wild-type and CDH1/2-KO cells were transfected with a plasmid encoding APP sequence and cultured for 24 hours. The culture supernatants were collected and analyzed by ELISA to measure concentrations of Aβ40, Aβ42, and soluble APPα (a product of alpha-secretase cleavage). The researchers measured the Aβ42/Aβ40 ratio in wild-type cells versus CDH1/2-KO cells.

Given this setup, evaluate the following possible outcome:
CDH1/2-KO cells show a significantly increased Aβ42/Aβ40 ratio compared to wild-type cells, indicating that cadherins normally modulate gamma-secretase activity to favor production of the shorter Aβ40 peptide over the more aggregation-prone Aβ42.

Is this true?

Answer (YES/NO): YES